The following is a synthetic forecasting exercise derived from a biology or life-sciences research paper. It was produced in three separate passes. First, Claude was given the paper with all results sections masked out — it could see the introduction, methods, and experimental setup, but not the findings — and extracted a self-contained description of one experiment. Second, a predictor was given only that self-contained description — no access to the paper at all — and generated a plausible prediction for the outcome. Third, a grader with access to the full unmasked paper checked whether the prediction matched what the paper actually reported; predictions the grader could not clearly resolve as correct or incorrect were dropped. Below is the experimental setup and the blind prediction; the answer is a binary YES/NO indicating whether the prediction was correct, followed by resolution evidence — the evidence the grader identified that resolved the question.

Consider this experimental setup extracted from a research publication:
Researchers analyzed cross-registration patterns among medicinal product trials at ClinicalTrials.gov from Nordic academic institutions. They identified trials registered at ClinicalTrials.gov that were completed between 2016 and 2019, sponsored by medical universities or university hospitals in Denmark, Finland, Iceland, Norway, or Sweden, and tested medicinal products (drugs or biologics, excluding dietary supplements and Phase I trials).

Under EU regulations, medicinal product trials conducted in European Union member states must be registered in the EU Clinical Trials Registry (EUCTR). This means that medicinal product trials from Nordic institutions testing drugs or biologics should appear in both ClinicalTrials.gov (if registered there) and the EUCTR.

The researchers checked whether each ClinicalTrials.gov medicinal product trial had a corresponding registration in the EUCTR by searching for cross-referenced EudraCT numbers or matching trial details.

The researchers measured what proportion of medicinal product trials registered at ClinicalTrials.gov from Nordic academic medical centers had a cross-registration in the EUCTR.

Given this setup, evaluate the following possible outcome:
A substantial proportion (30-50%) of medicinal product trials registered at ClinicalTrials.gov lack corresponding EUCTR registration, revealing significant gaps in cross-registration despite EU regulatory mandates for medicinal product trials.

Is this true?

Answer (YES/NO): YES